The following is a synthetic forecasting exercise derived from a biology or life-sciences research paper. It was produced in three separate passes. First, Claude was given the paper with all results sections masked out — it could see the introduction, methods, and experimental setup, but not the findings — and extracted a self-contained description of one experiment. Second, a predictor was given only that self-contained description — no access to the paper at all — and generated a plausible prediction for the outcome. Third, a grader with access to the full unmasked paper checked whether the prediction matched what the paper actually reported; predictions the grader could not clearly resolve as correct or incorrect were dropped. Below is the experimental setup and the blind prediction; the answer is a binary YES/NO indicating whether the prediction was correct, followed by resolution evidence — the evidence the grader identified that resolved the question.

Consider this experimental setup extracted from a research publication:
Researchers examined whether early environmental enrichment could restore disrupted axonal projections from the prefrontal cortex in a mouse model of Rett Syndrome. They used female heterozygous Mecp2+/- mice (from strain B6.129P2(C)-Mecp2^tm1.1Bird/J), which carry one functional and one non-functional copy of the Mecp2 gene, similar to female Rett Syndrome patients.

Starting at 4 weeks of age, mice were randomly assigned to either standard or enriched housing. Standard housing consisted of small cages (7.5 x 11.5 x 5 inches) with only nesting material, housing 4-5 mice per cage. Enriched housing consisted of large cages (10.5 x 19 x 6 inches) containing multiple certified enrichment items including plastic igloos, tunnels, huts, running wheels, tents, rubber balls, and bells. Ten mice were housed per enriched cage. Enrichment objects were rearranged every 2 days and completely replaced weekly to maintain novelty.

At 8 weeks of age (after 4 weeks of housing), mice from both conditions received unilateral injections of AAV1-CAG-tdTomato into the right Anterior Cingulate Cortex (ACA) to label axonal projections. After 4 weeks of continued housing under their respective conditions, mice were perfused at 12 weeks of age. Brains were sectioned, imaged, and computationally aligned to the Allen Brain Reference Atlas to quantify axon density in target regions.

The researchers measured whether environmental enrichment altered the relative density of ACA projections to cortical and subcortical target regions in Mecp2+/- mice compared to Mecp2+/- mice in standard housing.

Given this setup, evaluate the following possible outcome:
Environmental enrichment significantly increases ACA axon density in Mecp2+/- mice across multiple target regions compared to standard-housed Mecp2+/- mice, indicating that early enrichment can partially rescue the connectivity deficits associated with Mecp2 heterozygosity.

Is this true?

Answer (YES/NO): NO